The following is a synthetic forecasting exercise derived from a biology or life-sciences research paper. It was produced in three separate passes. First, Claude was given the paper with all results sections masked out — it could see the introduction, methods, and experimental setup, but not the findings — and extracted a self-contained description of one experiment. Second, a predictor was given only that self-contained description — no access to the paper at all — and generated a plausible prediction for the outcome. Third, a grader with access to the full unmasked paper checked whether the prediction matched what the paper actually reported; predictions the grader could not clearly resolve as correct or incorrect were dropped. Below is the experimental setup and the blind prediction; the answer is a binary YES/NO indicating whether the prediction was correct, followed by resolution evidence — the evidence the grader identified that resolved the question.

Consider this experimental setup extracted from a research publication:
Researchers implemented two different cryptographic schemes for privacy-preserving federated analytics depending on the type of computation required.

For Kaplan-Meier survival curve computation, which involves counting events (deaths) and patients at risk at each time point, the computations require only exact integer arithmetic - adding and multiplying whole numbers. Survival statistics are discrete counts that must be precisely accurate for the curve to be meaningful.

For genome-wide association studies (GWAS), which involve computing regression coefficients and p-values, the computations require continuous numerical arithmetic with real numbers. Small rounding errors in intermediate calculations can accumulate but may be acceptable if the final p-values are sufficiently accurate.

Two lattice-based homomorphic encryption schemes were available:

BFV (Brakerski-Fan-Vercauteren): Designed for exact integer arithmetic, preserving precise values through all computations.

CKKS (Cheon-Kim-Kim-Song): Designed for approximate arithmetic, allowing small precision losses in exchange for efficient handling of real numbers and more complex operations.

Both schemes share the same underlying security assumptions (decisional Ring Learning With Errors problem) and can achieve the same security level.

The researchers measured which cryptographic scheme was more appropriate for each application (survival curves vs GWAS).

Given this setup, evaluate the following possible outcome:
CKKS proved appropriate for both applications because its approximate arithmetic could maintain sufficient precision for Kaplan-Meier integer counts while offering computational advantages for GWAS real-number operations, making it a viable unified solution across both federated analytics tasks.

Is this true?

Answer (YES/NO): NO